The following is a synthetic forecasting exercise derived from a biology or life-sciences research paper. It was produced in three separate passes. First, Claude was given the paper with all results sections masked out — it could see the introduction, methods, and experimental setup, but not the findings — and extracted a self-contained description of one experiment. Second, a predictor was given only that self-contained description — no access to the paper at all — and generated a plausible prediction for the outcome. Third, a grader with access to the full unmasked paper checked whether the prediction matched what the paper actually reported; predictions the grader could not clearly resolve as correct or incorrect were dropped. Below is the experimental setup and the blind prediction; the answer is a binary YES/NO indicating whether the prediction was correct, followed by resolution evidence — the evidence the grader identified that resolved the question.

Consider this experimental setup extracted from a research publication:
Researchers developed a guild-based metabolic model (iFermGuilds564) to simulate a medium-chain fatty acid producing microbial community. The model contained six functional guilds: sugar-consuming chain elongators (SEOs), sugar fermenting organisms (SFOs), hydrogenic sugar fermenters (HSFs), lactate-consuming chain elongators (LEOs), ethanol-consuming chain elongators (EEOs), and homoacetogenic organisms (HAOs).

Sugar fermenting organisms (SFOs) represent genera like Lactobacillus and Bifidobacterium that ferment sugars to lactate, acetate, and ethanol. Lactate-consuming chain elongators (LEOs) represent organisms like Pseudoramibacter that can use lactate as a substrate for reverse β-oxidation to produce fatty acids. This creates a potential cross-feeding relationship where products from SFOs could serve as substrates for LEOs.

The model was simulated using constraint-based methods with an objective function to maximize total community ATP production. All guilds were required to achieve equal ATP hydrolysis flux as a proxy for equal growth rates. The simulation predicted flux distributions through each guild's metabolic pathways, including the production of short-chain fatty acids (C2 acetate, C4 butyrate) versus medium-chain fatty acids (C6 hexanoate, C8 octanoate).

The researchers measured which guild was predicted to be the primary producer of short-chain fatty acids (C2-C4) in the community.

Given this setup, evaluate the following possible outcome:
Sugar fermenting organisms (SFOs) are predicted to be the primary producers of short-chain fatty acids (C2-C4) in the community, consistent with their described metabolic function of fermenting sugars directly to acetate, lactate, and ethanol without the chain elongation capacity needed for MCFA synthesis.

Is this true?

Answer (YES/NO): NO